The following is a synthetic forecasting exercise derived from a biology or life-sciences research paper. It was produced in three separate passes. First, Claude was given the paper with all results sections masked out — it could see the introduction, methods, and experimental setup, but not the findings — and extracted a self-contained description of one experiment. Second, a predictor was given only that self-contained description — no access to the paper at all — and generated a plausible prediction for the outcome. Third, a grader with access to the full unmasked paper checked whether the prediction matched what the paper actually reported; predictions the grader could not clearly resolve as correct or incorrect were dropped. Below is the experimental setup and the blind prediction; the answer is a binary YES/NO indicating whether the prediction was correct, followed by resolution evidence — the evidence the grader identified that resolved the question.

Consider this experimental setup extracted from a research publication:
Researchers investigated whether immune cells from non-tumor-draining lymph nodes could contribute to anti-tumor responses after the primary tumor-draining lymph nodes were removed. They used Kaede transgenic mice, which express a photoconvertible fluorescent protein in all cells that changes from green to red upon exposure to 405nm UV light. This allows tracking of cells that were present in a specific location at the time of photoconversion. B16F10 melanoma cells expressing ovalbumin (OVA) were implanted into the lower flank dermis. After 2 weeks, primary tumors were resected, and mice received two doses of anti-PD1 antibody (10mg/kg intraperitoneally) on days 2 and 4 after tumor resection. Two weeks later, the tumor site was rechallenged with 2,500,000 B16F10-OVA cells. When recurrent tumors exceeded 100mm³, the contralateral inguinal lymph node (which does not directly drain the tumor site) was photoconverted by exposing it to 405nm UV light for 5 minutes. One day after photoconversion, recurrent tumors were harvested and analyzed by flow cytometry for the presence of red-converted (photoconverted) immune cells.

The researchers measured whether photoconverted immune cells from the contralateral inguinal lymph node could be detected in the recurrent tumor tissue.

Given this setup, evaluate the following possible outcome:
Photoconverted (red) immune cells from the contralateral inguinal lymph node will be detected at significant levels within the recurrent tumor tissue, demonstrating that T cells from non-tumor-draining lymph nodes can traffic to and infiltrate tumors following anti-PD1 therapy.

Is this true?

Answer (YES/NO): YES